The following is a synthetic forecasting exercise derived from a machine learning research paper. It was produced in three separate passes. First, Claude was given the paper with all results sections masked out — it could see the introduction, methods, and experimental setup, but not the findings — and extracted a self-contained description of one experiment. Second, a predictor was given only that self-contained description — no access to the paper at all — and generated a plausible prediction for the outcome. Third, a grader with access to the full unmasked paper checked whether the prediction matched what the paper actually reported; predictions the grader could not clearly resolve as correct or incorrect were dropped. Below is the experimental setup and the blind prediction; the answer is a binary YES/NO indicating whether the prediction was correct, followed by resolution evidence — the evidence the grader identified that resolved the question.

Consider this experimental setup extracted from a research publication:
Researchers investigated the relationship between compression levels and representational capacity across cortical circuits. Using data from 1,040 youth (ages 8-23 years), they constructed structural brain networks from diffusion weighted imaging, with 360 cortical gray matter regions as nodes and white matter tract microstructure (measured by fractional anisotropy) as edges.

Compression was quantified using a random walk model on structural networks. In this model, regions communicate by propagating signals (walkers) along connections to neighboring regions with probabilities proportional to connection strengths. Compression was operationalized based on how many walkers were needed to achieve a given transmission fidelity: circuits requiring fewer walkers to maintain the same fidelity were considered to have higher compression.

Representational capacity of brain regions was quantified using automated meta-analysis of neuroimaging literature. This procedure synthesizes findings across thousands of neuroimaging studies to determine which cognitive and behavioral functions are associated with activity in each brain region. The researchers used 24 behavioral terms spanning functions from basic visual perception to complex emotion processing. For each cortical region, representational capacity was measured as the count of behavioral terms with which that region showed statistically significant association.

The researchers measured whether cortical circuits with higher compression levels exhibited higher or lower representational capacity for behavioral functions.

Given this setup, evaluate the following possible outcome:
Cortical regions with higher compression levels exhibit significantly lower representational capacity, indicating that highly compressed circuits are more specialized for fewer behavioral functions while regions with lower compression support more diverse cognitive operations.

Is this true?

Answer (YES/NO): YES